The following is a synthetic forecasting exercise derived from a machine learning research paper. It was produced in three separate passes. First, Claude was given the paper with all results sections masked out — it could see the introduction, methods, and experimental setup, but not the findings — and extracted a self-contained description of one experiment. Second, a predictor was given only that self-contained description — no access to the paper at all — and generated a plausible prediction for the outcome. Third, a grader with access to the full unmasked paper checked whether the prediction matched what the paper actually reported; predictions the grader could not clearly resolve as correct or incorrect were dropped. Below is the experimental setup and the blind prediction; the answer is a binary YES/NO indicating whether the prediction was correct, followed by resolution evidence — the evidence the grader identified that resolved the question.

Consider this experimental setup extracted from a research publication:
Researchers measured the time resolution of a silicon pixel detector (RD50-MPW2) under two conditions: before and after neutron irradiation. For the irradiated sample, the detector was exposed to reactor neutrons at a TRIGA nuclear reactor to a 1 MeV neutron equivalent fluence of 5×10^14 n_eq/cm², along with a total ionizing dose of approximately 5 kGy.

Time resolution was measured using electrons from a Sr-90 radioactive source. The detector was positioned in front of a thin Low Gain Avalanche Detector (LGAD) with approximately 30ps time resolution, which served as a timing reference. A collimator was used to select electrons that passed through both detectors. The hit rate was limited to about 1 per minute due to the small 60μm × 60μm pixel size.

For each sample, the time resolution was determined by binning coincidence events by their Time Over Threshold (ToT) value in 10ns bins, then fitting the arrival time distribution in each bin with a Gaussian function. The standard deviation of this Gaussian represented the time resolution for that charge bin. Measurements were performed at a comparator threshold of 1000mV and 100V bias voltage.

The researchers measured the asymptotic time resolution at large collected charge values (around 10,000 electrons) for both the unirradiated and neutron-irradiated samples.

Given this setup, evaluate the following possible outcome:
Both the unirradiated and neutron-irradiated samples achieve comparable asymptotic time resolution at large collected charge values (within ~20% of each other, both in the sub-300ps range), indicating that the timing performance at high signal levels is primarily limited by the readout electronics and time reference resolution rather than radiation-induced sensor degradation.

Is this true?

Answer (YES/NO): NO